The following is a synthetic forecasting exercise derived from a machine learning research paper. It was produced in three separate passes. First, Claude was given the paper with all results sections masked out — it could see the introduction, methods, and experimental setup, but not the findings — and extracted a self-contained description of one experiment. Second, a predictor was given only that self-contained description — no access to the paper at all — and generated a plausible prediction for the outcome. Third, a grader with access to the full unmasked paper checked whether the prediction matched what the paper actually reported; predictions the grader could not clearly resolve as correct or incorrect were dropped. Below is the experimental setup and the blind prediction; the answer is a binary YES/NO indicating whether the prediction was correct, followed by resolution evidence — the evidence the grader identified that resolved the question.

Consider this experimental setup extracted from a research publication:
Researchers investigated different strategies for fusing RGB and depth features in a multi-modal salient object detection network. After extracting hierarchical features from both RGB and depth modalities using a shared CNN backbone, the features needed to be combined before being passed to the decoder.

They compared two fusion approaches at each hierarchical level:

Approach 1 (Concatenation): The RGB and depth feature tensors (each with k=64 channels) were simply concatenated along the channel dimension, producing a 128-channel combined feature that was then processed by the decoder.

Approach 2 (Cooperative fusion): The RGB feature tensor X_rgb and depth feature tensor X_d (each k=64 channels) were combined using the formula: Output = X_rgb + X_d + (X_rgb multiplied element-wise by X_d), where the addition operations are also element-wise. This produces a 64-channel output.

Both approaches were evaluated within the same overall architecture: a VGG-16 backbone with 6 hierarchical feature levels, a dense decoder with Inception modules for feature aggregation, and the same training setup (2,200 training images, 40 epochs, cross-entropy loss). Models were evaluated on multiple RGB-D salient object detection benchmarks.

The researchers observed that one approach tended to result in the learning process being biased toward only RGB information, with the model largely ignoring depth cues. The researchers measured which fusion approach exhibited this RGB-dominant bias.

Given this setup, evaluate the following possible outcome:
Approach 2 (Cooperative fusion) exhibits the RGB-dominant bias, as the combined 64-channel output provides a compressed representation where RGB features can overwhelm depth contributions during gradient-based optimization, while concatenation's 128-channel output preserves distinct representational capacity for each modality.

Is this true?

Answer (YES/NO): NO